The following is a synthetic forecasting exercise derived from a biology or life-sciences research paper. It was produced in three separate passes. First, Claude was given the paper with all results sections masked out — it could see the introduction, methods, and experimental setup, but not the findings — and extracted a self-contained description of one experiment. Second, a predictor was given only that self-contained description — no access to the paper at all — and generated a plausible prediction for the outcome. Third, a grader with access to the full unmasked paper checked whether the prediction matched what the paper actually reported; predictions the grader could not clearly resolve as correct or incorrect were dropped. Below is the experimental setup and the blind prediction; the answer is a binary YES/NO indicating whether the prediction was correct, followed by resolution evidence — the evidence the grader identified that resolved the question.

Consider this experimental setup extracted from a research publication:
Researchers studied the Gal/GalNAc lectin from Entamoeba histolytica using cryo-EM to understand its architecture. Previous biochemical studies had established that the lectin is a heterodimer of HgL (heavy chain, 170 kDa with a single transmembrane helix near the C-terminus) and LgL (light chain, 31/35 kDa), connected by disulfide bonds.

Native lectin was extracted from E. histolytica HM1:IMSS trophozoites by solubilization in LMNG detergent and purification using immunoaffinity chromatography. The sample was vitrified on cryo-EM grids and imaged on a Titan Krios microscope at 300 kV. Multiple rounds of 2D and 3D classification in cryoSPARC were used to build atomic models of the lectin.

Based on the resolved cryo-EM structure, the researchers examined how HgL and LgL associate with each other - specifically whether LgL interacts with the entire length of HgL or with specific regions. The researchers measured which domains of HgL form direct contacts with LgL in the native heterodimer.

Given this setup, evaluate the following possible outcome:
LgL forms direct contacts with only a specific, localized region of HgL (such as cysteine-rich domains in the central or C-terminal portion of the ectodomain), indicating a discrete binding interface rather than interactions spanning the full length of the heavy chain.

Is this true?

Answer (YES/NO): NO